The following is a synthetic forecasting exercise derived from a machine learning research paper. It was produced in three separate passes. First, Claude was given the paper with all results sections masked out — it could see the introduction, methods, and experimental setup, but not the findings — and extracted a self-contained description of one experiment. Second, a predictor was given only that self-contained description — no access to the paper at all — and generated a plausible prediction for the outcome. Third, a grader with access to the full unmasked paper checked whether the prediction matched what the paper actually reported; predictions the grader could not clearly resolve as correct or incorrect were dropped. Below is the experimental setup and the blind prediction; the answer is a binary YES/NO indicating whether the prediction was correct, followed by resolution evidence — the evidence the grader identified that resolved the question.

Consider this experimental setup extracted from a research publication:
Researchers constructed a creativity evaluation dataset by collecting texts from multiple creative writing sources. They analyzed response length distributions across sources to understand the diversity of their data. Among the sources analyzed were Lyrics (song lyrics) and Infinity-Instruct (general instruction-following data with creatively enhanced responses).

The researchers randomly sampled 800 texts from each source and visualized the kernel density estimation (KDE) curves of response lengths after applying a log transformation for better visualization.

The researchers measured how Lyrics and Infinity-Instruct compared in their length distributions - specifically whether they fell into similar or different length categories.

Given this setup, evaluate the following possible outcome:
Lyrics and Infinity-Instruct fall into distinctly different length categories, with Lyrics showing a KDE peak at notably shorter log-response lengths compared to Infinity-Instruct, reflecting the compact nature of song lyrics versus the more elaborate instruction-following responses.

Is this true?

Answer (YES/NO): NO